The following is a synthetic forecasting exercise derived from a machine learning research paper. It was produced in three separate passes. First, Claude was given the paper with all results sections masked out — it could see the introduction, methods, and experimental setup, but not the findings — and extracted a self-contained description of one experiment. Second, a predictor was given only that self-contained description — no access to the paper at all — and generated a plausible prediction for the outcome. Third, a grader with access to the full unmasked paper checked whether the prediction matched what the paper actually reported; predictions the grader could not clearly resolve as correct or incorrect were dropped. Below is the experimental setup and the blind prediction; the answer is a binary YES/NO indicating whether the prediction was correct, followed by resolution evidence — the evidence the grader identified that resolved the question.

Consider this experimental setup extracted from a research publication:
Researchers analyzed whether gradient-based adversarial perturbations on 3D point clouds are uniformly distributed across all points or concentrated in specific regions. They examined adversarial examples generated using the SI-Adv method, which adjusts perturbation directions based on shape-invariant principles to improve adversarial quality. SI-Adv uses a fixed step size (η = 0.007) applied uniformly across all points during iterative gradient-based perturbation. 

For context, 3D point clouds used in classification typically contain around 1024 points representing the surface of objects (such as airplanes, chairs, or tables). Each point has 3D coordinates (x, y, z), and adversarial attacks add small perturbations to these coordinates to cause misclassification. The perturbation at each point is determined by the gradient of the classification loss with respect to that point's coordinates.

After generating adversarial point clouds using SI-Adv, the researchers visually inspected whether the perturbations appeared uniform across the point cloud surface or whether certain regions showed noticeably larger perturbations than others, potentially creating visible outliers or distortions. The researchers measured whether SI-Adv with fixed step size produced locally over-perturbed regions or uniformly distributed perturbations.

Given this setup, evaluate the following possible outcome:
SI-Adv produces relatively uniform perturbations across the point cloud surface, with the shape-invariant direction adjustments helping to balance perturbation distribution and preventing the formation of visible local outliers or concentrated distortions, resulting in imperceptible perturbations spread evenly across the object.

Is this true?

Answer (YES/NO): NO